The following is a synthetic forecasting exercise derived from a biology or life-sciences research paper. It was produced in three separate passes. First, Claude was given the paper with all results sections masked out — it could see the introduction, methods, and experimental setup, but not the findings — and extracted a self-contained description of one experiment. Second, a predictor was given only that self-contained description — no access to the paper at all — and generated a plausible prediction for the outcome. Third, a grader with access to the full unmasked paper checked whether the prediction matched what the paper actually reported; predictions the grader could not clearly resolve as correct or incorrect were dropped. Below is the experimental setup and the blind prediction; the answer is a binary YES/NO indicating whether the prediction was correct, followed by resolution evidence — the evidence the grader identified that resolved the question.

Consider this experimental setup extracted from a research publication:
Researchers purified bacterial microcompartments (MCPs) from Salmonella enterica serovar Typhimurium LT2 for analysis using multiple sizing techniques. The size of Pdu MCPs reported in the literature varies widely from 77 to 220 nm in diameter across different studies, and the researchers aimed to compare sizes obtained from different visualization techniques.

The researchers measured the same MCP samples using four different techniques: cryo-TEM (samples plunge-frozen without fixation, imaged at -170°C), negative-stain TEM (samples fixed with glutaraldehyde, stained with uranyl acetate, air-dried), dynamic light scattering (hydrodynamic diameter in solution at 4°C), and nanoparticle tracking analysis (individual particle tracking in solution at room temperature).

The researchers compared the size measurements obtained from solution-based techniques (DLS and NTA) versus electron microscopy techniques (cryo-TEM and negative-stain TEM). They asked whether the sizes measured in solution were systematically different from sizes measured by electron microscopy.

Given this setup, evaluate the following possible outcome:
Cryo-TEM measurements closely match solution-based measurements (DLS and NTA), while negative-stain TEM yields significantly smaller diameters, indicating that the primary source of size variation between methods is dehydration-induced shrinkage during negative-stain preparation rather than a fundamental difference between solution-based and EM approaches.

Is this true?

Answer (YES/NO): NO